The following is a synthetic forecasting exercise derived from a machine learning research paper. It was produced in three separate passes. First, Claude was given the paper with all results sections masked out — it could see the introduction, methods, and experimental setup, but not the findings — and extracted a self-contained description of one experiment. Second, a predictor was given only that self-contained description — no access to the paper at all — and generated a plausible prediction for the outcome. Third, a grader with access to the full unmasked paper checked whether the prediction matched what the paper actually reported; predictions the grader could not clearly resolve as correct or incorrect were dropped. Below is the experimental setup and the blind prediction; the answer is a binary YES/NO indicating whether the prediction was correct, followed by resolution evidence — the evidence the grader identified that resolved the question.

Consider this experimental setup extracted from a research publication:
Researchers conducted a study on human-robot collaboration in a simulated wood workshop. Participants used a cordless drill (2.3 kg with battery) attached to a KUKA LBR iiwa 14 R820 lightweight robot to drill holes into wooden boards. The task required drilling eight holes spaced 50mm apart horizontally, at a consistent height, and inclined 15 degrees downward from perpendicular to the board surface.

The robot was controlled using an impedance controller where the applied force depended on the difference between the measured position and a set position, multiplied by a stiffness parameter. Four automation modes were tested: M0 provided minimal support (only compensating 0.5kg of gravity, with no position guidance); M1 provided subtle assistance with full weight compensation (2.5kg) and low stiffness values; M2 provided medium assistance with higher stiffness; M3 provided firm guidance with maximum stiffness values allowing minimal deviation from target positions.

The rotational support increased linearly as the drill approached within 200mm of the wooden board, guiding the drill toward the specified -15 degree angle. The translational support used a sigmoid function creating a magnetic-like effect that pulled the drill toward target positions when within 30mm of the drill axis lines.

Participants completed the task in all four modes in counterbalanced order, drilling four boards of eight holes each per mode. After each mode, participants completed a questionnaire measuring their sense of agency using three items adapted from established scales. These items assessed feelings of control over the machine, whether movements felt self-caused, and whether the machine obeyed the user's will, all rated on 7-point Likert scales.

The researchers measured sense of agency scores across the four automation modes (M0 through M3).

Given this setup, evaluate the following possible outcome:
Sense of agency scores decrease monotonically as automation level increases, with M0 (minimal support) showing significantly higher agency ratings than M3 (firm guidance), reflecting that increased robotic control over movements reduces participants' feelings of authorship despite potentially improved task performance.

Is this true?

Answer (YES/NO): NO